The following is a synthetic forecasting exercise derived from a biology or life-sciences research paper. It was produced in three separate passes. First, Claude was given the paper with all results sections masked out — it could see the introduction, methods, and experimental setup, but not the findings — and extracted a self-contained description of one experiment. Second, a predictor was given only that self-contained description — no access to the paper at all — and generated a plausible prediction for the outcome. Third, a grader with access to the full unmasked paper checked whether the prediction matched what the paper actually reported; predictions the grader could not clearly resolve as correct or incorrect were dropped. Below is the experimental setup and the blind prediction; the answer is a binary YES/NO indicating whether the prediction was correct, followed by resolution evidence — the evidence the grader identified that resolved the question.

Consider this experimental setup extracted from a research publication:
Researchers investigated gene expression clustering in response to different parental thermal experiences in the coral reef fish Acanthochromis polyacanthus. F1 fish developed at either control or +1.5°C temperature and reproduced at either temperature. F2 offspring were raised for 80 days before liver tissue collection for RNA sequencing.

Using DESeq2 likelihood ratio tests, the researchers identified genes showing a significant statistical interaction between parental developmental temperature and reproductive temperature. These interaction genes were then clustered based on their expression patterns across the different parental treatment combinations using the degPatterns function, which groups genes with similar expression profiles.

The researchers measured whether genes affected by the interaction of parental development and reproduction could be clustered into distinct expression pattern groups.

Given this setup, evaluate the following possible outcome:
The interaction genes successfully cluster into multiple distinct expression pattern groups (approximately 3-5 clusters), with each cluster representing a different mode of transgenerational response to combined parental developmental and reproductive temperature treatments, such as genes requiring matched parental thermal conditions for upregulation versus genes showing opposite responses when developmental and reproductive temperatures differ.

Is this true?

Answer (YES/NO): YES